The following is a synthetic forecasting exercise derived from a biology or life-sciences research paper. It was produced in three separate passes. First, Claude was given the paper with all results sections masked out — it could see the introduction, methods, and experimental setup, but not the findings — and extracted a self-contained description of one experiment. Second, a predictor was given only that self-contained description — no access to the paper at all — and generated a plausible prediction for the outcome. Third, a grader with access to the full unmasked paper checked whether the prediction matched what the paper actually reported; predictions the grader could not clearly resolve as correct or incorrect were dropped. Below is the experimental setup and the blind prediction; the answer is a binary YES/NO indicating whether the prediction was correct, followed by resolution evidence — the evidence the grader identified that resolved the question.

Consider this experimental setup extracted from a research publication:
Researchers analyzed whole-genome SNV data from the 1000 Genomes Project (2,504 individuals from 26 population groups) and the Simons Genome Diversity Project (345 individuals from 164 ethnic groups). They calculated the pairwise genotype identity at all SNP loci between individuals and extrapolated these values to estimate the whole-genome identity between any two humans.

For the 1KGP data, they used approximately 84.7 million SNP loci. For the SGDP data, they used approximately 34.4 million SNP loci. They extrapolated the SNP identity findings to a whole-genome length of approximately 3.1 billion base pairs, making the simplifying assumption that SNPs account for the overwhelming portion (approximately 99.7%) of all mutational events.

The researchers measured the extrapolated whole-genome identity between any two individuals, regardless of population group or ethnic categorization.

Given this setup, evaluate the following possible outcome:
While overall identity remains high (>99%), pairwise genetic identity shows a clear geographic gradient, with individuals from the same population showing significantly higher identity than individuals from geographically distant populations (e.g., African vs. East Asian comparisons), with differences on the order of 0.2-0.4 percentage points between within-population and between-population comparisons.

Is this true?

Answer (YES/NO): NO